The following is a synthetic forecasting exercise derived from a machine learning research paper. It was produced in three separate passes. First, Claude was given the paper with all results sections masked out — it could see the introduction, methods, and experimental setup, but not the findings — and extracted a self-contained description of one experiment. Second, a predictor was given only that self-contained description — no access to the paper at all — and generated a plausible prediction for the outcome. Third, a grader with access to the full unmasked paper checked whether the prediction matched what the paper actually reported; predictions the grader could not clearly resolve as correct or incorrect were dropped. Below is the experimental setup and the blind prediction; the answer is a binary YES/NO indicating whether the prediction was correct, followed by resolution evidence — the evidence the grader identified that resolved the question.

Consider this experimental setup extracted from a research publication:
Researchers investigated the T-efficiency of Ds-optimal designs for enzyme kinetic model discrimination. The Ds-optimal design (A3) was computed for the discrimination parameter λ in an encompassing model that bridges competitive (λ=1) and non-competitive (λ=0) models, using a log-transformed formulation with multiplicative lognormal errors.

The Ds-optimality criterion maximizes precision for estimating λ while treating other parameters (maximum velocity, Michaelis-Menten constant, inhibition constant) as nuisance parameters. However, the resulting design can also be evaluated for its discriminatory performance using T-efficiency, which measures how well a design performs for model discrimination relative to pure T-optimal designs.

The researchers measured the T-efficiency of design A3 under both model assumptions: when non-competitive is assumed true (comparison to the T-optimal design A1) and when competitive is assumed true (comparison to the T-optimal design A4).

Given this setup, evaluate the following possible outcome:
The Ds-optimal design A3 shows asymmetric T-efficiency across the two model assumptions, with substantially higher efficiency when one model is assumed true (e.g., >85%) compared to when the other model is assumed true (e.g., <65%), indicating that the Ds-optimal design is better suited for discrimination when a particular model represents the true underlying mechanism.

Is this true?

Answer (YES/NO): NO